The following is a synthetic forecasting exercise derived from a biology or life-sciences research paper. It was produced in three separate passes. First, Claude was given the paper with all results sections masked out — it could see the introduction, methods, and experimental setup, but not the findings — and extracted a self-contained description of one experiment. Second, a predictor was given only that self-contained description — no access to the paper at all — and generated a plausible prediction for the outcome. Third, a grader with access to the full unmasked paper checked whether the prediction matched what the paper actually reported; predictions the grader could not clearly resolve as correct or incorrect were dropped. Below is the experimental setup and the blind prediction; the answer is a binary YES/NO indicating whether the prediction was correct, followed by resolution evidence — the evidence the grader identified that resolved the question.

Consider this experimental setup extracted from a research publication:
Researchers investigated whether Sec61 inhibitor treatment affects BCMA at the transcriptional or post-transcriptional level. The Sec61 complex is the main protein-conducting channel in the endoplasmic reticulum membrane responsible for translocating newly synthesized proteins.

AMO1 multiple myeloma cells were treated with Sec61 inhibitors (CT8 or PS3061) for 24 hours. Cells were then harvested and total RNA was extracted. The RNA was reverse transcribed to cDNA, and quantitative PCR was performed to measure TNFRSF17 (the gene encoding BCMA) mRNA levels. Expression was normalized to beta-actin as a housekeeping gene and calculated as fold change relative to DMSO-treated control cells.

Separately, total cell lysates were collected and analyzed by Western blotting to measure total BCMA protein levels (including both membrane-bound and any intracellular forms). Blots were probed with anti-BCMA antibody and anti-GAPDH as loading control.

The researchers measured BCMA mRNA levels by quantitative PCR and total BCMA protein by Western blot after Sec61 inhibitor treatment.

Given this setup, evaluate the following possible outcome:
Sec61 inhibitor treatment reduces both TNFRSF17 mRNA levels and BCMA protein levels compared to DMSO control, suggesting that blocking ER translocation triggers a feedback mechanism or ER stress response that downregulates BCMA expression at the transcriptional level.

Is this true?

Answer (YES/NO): NO